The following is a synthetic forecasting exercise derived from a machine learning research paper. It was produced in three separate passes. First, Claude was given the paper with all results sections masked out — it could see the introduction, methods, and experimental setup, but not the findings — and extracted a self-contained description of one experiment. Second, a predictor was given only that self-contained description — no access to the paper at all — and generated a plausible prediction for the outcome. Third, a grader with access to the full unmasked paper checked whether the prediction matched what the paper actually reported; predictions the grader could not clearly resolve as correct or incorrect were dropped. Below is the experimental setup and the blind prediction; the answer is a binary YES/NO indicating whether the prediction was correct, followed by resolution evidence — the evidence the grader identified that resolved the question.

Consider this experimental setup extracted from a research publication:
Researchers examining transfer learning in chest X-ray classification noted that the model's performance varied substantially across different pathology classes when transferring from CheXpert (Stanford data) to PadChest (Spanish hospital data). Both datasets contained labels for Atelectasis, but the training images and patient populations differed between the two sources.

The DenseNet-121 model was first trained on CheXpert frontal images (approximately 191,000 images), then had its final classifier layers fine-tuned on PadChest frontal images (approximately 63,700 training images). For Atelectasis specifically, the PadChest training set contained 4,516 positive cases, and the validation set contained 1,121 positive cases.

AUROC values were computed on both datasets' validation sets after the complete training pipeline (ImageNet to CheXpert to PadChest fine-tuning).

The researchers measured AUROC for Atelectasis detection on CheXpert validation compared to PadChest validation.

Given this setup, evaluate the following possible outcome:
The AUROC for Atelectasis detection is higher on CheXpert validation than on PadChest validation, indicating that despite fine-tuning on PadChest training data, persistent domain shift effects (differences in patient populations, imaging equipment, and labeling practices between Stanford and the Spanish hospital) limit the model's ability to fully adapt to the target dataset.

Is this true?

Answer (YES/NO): NO